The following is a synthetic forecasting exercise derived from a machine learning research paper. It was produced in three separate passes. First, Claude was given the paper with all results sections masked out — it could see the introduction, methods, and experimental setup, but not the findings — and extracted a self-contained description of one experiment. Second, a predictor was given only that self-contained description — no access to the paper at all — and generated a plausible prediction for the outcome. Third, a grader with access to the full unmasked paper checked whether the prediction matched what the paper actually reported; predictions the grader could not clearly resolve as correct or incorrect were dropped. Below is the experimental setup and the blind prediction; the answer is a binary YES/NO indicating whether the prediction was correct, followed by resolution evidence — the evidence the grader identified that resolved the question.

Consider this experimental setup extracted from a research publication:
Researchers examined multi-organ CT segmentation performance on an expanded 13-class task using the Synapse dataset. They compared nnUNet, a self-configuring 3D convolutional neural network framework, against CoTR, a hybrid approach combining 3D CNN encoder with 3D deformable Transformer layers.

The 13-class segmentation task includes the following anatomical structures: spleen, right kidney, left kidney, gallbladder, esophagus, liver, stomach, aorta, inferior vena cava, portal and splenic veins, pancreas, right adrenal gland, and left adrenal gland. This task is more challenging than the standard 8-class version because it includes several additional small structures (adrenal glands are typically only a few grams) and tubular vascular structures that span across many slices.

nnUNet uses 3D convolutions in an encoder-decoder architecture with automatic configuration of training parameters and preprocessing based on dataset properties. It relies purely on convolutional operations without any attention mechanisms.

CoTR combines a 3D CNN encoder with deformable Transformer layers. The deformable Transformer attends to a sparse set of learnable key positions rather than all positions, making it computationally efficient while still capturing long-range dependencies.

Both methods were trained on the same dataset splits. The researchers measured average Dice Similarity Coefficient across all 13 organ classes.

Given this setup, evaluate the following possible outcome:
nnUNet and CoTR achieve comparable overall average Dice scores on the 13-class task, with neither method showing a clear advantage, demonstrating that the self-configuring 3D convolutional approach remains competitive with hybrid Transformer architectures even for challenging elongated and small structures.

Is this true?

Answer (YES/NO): YES